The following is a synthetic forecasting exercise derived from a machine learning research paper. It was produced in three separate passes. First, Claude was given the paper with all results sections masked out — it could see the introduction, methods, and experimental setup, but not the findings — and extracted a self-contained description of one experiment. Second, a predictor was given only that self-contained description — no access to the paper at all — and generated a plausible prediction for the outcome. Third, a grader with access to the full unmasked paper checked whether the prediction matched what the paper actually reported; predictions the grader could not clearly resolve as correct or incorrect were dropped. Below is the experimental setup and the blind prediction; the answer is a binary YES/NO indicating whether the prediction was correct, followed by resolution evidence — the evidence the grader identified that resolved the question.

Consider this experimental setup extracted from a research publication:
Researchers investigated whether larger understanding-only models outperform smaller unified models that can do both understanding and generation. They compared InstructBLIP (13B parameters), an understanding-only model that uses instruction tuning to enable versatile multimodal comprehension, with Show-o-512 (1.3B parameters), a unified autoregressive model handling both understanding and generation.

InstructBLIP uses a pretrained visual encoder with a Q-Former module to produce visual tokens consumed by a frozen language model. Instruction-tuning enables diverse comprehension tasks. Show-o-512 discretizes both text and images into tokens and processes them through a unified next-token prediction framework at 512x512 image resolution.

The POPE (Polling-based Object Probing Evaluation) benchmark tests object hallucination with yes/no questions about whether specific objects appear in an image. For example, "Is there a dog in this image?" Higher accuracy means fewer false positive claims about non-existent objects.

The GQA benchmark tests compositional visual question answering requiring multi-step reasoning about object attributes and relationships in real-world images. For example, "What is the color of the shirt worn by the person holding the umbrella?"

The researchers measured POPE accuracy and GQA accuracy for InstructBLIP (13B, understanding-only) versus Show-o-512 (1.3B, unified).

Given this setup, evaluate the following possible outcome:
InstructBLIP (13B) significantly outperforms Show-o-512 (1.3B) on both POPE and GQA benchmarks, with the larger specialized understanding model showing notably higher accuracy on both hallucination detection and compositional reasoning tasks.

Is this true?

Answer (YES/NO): NO